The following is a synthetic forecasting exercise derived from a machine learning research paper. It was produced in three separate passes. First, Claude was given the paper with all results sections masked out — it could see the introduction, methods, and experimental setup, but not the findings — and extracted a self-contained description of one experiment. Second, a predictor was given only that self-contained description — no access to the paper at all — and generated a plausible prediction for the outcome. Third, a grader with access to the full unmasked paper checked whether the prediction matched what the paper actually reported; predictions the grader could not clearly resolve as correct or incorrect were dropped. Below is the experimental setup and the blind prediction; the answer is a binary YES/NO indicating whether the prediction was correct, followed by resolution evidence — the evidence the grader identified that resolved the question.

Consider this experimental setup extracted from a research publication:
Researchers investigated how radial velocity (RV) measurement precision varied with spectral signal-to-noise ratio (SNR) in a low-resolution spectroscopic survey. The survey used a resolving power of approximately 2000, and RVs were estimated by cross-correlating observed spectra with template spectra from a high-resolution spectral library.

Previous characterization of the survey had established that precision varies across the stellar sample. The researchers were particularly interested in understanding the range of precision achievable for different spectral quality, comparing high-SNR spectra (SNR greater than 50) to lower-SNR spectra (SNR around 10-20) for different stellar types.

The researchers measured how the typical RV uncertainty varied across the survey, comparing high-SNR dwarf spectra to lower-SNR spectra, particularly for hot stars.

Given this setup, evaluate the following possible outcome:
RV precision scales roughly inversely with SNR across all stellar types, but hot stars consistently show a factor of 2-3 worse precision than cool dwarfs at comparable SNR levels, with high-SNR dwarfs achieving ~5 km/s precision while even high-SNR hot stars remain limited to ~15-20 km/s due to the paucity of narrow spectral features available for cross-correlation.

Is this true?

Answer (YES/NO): NO